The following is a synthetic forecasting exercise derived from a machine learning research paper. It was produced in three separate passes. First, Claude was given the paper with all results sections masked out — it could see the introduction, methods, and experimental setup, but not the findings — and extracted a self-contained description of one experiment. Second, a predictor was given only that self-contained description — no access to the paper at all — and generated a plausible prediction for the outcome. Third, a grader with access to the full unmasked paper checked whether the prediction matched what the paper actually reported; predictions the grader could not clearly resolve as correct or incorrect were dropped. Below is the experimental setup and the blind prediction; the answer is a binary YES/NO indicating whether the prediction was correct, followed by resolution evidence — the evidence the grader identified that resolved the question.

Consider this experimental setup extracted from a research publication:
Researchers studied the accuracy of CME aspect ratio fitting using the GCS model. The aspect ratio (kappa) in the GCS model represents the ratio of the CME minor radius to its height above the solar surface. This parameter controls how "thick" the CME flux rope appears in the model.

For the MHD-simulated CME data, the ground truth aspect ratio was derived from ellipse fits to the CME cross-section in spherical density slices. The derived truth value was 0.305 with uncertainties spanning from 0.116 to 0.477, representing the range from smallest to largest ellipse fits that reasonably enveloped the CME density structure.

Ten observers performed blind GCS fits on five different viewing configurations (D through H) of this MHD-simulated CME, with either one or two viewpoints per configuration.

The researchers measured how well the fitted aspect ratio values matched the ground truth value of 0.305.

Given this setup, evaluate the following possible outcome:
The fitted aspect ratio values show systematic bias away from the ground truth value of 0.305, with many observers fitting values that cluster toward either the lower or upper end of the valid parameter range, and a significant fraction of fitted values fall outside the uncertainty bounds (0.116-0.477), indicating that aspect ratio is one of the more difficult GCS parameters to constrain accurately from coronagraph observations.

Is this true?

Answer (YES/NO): NO